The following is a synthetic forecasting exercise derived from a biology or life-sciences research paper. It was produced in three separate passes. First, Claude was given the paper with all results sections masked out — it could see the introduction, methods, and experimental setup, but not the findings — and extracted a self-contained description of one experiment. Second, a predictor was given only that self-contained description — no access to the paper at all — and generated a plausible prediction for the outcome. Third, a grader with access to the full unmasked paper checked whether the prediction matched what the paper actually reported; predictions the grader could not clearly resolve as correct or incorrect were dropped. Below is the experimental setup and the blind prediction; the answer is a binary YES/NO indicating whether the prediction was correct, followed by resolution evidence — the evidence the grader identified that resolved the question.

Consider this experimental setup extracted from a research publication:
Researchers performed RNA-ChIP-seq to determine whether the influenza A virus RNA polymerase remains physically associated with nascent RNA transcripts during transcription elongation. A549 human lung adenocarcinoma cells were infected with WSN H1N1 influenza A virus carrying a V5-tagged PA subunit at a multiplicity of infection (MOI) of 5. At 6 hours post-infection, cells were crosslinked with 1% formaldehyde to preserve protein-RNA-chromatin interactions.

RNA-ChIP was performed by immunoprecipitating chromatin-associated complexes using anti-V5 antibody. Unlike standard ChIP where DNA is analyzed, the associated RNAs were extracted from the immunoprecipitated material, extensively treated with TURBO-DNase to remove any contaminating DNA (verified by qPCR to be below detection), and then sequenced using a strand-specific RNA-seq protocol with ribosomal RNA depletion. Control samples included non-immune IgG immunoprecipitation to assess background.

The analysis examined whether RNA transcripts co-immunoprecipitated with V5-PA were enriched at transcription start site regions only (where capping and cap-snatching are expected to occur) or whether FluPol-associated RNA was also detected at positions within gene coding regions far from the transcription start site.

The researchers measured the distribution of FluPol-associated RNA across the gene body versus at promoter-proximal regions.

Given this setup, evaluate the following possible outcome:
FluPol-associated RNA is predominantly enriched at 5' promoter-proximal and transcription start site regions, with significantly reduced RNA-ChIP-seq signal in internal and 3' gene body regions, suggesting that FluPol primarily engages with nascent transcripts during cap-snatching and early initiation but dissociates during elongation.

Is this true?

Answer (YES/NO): NO